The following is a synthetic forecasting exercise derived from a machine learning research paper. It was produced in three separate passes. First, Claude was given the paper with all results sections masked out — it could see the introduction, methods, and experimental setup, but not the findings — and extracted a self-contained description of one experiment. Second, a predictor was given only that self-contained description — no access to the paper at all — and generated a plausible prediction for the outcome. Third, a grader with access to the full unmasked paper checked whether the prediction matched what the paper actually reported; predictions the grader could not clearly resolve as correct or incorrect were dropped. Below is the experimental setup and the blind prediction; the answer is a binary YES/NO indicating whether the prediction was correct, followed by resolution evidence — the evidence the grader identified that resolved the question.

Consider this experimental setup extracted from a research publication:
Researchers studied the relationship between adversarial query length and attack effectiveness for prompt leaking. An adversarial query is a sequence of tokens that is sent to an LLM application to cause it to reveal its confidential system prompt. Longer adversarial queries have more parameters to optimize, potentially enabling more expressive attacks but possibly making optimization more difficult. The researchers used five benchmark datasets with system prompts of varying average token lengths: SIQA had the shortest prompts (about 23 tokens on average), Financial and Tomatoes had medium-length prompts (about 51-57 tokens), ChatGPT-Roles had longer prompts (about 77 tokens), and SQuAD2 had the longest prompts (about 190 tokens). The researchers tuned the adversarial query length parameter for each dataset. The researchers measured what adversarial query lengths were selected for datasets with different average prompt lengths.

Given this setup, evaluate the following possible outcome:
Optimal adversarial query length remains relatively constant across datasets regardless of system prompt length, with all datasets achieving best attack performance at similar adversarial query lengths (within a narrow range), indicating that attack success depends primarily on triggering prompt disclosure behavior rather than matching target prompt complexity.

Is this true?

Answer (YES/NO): NO